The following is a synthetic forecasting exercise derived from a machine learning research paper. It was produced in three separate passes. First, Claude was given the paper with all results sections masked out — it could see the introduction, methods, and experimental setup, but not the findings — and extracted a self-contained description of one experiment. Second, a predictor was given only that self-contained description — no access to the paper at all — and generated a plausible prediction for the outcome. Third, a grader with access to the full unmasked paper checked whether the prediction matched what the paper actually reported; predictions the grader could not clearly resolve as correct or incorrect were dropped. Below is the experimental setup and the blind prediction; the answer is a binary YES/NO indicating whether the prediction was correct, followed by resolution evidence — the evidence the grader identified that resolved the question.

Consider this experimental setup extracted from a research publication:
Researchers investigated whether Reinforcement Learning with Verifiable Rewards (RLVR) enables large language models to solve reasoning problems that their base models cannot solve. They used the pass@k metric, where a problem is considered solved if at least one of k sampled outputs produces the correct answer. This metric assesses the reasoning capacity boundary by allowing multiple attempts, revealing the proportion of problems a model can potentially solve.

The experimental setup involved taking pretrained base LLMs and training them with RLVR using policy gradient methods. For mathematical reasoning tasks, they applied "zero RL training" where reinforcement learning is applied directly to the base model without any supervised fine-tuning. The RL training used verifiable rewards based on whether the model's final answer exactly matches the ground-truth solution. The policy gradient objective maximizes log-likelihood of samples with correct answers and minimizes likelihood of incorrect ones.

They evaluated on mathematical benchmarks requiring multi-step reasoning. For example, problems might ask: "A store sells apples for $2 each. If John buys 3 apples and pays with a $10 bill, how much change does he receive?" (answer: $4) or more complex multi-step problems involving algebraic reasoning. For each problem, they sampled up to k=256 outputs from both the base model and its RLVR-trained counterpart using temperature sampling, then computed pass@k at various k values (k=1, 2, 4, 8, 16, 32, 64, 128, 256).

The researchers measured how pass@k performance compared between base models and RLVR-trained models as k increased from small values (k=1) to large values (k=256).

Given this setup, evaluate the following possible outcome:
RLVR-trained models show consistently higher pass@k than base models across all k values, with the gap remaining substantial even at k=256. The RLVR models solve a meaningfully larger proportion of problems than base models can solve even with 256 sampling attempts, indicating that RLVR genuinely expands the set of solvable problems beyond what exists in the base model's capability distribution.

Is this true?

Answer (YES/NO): NO